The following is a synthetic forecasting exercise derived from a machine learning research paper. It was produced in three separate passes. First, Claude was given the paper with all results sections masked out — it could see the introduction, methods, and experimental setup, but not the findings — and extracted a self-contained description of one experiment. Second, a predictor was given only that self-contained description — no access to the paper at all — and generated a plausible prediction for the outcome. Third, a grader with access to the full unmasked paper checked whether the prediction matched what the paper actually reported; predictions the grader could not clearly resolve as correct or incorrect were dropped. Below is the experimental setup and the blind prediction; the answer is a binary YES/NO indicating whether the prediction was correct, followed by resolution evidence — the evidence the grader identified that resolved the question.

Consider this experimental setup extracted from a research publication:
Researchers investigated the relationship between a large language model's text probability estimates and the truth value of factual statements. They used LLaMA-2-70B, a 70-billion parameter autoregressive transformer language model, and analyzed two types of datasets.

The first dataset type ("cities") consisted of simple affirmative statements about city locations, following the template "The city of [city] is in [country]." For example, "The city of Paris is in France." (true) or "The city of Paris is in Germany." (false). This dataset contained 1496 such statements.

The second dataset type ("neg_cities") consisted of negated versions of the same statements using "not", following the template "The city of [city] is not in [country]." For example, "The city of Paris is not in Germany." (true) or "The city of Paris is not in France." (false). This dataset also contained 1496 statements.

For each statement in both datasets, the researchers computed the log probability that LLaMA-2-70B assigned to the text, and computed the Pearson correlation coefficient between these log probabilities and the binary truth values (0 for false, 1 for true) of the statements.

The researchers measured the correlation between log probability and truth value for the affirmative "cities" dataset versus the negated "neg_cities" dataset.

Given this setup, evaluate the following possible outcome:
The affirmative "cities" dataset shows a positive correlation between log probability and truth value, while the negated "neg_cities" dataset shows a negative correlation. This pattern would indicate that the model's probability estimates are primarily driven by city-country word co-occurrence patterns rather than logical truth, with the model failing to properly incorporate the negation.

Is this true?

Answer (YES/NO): YES